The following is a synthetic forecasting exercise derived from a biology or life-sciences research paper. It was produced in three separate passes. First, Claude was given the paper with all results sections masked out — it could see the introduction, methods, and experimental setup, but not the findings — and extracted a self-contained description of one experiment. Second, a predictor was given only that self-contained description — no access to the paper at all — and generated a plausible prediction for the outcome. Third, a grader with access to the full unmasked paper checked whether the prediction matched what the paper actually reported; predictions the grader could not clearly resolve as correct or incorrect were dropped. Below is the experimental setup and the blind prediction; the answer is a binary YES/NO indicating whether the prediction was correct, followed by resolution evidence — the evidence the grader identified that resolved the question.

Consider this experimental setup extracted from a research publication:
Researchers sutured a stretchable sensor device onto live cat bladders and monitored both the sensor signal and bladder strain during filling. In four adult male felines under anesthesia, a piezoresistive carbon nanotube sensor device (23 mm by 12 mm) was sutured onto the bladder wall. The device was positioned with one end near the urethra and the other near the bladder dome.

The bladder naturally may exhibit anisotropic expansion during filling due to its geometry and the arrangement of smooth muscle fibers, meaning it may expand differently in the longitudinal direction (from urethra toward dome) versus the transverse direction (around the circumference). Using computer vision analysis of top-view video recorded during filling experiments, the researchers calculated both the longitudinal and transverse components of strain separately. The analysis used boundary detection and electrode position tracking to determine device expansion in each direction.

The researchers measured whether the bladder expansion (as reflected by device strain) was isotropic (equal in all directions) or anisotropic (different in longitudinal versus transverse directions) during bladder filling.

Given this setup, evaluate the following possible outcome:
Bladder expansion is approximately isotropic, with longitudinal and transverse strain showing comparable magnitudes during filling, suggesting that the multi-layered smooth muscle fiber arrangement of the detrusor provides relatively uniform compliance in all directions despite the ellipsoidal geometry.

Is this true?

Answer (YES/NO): NO